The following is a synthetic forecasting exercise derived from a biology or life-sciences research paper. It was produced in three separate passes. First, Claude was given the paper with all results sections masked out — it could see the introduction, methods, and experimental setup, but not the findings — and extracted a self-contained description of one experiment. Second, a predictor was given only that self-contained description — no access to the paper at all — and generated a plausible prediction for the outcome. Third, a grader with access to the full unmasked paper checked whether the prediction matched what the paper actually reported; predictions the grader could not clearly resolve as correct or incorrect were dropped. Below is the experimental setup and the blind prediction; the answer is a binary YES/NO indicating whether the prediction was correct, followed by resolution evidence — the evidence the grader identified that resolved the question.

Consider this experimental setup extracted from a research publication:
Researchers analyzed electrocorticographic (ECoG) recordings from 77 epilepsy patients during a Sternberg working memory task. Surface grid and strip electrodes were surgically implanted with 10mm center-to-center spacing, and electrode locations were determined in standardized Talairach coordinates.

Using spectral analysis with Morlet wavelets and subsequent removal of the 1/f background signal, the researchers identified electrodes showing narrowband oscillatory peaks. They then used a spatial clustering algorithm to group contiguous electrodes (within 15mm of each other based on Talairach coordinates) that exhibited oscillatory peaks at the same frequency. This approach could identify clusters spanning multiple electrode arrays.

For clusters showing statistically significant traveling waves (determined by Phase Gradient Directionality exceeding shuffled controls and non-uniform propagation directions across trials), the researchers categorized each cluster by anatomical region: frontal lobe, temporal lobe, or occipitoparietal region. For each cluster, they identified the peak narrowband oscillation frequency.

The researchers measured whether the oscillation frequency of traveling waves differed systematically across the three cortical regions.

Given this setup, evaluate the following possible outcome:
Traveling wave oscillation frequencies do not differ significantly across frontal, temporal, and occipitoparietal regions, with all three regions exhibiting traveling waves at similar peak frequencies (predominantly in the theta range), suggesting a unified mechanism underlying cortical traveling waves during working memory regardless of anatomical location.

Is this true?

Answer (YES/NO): NO